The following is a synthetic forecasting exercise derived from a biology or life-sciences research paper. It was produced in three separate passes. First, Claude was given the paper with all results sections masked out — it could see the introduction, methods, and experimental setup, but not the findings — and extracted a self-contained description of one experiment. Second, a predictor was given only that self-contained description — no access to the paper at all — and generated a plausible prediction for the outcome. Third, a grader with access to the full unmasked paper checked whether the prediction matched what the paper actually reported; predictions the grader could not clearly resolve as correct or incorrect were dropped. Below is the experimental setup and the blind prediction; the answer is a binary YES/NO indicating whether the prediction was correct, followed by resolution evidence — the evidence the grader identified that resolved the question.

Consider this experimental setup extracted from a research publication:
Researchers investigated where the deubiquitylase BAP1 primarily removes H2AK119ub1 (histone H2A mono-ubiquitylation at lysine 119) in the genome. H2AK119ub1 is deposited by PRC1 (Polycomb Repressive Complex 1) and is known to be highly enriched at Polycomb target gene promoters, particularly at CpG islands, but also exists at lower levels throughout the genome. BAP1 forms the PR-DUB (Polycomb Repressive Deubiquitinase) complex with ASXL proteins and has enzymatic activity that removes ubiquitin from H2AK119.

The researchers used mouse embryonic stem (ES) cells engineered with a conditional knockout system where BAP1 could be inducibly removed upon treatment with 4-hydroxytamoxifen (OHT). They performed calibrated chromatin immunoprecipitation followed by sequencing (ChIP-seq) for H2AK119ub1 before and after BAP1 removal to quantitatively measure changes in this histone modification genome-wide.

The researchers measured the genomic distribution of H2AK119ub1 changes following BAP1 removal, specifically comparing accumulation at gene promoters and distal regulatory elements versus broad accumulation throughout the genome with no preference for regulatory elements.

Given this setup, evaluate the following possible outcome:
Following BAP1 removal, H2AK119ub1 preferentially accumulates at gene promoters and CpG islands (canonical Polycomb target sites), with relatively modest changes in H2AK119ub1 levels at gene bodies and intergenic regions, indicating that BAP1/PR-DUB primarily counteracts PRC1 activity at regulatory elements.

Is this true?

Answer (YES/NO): NO